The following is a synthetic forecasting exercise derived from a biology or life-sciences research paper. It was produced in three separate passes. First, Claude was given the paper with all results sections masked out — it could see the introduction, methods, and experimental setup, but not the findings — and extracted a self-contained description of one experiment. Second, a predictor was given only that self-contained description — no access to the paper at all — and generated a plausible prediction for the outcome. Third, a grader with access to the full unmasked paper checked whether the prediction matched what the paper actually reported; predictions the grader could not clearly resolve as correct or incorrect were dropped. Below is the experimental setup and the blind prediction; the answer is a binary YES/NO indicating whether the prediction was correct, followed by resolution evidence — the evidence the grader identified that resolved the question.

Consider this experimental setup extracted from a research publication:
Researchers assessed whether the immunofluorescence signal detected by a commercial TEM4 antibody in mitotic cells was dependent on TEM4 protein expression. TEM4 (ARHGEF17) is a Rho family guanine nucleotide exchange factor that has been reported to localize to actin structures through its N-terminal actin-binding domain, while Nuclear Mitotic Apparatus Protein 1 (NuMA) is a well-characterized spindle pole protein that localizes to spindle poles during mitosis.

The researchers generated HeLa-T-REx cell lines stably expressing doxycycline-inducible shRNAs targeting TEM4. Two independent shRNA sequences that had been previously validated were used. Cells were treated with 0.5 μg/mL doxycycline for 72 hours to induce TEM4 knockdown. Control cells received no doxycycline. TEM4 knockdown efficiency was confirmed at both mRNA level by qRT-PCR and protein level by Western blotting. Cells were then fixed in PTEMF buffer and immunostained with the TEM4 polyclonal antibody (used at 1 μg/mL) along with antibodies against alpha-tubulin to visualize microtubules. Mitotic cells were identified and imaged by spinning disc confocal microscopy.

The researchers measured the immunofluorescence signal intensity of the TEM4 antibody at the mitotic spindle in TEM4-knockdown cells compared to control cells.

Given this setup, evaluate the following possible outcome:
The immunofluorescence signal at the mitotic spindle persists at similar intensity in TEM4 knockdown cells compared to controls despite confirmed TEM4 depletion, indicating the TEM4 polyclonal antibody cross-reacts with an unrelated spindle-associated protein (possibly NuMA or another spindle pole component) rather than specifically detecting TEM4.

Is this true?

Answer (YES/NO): YES